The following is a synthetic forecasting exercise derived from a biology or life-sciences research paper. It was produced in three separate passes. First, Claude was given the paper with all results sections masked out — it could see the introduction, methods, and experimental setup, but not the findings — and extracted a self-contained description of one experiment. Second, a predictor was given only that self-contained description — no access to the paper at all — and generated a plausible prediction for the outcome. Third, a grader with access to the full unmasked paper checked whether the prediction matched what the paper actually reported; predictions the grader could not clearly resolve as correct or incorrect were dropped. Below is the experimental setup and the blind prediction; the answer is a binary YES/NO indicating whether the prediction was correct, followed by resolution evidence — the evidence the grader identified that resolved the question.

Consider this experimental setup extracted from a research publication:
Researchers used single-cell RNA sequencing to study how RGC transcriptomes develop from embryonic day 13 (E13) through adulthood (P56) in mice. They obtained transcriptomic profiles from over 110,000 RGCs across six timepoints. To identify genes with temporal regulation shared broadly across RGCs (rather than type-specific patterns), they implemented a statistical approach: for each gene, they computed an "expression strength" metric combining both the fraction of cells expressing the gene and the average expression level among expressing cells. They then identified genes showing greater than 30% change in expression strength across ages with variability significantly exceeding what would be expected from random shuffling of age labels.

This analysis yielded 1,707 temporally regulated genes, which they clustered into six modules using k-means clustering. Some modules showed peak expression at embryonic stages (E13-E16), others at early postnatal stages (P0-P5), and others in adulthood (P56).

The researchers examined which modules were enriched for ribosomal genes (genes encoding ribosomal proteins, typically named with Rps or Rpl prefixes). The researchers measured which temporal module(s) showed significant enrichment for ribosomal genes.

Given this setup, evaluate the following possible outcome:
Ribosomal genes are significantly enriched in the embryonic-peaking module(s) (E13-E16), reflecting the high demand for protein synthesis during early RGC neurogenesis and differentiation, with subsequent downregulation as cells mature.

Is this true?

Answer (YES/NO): YES